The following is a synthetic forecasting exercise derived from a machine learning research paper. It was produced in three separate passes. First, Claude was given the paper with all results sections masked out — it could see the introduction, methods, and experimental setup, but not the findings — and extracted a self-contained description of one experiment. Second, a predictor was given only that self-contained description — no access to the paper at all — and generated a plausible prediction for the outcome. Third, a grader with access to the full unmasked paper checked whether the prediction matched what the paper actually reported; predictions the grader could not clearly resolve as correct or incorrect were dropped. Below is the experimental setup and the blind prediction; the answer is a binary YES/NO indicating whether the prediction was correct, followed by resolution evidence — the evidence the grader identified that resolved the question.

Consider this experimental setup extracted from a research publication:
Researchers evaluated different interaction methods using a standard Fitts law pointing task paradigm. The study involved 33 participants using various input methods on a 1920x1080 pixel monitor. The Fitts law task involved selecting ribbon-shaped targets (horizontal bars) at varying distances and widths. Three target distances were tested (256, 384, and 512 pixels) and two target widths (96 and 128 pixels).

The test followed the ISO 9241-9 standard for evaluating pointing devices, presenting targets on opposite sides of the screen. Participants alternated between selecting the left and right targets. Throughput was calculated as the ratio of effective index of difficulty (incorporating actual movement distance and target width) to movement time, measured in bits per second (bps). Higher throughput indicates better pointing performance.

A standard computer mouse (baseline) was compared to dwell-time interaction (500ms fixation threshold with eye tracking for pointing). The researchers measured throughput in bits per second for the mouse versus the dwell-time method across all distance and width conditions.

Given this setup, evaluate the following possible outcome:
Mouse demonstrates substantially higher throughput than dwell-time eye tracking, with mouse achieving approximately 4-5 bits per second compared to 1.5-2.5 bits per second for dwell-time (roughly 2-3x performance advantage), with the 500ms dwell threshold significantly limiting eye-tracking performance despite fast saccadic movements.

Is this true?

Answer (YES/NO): NO